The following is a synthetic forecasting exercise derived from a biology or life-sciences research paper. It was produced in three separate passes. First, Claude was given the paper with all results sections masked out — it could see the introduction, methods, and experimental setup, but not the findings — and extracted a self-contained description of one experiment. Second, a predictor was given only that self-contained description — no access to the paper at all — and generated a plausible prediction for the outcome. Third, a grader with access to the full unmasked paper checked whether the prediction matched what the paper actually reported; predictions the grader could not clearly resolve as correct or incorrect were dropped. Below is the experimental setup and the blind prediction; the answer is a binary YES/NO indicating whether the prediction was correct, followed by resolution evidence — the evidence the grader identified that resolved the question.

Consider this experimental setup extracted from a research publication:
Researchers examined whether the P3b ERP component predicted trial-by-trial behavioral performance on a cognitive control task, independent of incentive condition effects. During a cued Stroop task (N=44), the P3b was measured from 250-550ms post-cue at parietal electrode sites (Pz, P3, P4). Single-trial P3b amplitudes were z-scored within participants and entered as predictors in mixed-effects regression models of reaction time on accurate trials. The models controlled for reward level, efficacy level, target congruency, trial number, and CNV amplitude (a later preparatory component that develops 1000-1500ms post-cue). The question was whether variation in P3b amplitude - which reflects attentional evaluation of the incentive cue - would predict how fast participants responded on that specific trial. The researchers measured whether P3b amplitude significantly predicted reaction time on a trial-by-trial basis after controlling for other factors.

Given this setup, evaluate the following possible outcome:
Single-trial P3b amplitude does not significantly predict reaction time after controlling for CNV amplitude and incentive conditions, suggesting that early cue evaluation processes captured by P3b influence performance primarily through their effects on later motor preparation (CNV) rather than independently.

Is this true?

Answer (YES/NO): NO